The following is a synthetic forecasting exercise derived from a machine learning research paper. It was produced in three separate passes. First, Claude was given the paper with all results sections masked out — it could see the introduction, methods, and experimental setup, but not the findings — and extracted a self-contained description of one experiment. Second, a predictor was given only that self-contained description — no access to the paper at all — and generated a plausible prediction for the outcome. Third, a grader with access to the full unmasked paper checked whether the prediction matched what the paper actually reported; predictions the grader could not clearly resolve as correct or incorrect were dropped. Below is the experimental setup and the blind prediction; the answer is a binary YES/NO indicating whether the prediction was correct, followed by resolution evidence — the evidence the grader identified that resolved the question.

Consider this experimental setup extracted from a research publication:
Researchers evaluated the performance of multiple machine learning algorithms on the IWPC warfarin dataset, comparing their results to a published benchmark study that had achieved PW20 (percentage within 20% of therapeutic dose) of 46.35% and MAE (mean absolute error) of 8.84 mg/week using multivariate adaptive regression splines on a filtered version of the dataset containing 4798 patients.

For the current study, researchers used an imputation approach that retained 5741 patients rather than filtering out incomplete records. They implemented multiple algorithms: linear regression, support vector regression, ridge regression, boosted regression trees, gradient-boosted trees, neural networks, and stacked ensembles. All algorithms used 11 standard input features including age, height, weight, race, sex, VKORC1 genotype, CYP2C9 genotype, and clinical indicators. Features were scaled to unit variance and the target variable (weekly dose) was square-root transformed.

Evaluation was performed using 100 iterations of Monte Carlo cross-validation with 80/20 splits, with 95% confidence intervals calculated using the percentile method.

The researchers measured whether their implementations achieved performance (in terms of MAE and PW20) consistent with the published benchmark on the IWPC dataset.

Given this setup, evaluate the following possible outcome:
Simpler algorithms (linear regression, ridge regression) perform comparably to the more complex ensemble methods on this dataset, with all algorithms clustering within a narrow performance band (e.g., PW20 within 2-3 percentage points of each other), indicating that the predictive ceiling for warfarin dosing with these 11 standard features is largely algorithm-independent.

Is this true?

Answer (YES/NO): YES